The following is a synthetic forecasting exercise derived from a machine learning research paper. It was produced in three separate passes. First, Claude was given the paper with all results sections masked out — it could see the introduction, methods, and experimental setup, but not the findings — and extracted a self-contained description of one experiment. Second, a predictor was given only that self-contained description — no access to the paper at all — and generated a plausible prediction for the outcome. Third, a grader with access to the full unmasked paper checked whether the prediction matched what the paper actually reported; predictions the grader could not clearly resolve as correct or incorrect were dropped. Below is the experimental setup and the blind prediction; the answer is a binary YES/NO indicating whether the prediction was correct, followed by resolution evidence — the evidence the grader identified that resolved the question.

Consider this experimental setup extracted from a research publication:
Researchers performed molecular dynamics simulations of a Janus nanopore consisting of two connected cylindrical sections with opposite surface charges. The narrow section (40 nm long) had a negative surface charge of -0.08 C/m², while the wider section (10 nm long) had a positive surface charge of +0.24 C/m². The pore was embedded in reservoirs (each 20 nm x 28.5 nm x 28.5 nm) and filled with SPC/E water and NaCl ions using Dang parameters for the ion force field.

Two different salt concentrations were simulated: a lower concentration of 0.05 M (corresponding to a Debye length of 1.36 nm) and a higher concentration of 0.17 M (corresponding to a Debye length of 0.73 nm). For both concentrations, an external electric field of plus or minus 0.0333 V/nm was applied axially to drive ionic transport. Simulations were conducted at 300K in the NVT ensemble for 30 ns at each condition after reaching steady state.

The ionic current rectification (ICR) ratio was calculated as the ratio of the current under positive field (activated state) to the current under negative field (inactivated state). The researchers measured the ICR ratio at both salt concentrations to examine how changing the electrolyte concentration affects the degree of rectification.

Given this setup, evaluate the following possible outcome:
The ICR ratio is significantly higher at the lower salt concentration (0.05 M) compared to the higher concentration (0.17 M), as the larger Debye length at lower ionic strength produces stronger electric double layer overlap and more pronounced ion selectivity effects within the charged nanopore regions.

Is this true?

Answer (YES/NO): YES